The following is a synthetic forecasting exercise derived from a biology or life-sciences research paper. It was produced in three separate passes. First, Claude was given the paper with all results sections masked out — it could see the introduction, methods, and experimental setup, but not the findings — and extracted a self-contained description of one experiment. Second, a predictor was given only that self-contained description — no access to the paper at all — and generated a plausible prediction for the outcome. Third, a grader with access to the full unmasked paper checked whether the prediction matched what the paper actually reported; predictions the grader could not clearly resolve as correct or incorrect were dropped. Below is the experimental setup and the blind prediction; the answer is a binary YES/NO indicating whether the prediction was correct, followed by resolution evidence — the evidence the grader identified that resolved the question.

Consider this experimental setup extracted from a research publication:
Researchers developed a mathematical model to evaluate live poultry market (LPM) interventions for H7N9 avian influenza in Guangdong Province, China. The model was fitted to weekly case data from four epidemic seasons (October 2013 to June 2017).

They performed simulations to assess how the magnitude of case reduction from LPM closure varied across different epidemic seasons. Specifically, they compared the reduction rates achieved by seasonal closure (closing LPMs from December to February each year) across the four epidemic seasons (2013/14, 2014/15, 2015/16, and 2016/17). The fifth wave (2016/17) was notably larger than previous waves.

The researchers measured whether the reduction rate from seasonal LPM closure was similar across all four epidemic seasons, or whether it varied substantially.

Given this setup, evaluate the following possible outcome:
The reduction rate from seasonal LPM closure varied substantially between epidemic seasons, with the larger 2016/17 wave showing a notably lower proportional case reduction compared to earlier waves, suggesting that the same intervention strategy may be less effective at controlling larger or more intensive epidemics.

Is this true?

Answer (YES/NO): NO